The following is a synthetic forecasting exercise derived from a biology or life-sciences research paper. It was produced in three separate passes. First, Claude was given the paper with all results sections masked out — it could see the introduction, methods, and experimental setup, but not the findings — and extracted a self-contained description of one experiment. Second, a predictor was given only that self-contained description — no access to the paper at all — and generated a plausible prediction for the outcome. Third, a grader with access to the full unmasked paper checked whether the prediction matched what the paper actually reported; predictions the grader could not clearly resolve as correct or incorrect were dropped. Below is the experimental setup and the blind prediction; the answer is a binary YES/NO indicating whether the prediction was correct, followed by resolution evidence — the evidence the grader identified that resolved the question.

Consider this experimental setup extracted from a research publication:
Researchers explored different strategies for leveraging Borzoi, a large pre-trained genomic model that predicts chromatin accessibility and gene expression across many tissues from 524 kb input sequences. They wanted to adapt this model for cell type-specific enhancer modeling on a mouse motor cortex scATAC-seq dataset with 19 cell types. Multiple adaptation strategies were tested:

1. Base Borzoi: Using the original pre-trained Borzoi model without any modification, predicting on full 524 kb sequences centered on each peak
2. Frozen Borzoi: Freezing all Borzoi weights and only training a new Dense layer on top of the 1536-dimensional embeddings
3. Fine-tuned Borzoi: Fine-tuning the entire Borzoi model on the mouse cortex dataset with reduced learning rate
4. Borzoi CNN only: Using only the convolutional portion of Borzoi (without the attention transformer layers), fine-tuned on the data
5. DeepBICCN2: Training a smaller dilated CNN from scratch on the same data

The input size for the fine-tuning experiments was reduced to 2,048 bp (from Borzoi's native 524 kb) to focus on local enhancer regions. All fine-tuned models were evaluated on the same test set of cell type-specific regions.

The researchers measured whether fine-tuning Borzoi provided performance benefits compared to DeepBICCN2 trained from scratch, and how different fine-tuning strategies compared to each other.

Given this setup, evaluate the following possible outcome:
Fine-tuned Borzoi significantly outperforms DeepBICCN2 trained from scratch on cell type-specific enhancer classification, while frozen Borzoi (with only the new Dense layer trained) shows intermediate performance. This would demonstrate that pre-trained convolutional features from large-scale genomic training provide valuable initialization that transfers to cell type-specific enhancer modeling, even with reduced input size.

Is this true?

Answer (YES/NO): NO